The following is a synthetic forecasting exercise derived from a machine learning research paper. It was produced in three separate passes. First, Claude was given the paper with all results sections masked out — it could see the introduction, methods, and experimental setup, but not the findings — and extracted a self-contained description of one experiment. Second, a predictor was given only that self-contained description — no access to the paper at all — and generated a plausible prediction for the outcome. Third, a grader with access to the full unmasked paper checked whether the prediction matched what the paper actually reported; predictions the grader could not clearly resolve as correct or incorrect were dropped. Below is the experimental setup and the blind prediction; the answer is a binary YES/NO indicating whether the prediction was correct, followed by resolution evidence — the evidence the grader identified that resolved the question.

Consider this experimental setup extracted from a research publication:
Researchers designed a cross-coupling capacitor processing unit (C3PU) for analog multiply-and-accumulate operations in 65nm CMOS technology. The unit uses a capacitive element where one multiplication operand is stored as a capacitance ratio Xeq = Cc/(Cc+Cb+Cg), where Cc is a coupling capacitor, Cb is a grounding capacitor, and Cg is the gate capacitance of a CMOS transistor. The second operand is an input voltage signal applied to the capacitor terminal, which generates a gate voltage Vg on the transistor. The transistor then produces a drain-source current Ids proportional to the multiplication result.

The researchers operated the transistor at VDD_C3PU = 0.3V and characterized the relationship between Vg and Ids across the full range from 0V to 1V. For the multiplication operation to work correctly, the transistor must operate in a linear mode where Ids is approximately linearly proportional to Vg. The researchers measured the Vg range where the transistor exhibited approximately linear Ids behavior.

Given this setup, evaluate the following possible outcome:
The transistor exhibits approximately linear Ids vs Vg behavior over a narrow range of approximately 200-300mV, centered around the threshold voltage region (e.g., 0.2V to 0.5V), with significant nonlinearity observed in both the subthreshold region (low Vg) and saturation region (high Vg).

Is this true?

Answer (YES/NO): NO